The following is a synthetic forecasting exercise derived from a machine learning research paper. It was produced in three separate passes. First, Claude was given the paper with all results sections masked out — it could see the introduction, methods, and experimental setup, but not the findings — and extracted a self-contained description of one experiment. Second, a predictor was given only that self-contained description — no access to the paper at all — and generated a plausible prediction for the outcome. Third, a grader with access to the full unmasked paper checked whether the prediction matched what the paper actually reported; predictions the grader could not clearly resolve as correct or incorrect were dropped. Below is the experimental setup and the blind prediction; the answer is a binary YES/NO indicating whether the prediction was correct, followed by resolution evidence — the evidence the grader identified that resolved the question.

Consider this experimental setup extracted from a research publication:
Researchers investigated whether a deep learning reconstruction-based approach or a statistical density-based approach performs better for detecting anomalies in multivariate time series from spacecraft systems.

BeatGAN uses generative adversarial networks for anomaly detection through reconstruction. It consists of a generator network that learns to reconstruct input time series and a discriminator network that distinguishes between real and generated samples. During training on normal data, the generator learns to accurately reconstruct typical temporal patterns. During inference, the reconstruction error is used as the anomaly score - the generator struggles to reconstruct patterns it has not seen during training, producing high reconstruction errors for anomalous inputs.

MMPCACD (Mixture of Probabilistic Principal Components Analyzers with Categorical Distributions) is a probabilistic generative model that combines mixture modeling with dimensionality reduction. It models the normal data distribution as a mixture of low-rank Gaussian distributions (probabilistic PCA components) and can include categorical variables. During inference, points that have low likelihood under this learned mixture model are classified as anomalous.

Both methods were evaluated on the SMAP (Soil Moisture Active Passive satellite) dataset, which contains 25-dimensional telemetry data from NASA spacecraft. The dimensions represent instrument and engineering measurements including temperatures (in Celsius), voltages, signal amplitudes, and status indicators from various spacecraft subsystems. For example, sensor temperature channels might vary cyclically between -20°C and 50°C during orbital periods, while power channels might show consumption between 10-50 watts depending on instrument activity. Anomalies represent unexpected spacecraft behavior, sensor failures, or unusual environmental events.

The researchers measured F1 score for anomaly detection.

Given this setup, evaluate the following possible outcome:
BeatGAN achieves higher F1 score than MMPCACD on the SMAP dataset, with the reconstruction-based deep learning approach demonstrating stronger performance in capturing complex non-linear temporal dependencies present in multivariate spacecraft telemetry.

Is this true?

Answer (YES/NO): NO